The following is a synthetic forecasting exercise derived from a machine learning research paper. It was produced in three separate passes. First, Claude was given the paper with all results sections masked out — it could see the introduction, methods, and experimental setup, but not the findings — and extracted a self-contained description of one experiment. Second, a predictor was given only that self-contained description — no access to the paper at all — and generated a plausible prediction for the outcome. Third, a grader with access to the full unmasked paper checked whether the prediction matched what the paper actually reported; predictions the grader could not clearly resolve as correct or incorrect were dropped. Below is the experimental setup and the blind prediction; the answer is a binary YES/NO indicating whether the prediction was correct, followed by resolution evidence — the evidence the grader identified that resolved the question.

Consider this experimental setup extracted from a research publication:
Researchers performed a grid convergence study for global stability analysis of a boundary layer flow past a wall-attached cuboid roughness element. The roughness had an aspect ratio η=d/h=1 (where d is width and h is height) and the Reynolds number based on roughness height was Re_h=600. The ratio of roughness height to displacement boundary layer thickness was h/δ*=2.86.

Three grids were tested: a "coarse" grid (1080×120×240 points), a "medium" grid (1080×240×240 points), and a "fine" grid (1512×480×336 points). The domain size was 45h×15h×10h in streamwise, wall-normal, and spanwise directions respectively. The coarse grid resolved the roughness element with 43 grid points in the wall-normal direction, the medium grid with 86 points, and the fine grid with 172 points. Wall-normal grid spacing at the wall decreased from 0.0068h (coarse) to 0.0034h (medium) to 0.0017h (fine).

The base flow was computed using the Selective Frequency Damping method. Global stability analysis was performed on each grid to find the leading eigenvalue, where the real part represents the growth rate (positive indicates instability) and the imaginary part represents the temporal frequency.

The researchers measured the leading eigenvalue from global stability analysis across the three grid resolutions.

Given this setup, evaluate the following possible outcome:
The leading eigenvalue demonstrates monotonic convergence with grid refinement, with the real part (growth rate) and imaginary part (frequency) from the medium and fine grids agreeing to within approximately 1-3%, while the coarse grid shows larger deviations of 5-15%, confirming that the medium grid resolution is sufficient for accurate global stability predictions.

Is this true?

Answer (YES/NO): NO